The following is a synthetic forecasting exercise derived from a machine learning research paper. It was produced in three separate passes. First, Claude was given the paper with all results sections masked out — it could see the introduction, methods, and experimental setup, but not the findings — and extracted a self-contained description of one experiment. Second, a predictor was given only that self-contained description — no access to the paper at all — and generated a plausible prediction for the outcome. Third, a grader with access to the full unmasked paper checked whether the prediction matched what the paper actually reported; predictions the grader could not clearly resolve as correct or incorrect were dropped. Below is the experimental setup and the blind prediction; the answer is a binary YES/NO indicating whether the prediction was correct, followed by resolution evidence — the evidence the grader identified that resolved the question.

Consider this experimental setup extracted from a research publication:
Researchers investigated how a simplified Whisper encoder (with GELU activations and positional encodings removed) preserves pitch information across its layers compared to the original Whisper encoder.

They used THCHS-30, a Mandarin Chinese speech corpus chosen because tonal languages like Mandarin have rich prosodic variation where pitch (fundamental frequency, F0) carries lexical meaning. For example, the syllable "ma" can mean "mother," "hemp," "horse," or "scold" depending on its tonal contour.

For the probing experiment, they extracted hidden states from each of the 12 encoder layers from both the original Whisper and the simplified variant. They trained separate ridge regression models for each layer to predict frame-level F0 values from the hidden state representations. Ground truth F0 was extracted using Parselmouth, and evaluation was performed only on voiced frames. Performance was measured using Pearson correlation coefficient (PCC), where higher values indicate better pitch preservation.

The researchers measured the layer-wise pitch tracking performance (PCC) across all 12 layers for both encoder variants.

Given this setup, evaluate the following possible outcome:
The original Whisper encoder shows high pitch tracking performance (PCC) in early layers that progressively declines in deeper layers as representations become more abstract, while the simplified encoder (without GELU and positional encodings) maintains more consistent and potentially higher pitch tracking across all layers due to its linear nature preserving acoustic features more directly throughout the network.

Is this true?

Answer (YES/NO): YES